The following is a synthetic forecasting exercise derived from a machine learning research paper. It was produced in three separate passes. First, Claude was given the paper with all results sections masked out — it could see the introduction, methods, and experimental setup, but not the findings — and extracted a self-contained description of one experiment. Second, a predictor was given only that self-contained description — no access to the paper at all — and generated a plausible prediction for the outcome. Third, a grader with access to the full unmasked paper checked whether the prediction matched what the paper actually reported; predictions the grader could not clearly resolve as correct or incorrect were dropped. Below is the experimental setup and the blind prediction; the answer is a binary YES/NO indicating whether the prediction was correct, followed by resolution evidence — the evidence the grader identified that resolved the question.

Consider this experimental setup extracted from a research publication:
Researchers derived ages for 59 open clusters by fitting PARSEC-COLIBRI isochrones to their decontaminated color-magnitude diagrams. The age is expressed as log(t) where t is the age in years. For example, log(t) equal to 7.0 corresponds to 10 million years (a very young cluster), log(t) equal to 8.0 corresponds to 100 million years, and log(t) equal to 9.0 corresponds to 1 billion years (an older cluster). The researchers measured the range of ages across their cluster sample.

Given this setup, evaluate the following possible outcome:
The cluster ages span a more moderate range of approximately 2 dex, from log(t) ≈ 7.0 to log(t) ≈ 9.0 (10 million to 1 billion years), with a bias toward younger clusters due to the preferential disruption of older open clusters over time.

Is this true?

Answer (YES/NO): NO